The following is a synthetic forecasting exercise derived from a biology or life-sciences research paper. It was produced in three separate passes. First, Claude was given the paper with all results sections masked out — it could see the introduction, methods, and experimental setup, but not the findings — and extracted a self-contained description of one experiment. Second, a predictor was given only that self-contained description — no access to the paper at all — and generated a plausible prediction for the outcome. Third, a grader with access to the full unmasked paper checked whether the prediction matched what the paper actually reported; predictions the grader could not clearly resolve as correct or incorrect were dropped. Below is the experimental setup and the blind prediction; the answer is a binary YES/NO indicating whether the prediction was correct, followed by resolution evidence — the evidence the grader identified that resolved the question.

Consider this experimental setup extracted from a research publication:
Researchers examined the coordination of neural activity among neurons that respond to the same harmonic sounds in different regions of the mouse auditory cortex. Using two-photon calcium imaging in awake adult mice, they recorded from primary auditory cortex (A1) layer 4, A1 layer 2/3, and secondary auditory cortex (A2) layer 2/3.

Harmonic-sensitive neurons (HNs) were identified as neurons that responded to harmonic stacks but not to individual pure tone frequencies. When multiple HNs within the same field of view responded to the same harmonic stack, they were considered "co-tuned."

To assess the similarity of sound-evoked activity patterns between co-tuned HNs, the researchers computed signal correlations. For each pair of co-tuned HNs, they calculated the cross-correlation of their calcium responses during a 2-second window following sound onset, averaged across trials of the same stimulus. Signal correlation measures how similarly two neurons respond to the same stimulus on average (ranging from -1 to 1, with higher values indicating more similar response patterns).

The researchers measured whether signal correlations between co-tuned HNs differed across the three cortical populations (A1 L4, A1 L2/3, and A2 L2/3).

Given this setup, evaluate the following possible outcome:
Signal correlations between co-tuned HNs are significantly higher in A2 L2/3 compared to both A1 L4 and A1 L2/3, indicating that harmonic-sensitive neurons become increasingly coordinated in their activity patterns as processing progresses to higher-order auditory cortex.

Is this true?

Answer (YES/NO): NO